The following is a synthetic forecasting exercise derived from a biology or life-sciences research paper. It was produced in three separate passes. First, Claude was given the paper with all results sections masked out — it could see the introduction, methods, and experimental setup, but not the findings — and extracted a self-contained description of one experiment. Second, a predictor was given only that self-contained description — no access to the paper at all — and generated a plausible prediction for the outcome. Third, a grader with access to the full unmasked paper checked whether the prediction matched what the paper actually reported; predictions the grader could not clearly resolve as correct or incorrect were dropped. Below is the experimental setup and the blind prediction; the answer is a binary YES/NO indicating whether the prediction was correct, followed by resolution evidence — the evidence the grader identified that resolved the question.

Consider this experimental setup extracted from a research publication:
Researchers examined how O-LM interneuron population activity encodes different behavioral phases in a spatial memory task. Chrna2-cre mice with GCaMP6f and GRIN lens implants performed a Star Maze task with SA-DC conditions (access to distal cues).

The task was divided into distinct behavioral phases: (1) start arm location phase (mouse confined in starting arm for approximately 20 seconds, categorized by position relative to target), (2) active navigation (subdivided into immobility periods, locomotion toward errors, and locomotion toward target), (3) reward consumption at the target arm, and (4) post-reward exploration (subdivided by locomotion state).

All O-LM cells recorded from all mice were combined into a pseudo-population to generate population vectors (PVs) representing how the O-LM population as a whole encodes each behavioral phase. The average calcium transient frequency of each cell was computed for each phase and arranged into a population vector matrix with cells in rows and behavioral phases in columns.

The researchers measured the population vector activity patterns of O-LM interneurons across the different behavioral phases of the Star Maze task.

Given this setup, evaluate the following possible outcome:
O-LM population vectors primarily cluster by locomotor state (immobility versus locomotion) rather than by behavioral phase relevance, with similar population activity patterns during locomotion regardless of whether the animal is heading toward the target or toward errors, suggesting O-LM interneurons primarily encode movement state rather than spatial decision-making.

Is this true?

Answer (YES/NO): NO